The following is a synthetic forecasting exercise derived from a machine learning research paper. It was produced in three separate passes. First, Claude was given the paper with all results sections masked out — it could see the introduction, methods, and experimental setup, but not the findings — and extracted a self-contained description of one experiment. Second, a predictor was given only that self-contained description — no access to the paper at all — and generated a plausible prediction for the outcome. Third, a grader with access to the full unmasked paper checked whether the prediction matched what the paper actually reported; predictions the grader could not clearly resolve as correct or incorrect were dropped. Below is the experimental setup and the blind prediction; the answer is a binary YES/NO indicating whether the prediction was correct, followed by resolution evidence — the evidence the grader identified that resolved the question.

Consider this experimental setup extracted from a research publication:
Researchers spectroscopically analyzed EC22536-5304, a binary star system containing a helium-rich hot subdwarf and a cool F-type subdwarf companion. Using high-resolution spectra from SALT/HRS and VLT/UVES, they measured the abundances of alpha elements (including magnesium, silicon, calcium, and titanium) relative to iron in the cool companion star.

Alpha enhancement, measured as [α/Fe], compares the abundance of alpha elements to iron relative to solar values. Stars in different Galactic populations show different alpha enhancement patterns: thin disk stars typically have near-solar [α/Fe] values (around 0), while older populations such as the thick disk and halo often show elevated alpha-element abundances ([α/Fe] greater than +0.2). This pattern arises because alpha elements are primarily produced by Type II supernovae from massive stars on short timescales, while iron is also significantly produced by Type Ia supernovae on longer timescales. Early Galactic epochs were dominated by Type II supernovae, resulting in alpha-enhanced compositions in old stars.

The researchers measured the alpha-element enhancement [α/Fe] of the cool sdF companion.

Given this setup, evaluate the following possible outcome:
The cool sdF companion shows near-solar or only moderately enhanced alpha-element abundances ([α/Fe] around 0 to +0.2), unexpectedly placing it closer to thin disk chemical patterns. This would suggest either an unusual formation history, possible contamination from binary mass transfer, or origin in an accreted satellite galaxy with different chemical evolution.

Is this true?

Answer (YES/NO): NO